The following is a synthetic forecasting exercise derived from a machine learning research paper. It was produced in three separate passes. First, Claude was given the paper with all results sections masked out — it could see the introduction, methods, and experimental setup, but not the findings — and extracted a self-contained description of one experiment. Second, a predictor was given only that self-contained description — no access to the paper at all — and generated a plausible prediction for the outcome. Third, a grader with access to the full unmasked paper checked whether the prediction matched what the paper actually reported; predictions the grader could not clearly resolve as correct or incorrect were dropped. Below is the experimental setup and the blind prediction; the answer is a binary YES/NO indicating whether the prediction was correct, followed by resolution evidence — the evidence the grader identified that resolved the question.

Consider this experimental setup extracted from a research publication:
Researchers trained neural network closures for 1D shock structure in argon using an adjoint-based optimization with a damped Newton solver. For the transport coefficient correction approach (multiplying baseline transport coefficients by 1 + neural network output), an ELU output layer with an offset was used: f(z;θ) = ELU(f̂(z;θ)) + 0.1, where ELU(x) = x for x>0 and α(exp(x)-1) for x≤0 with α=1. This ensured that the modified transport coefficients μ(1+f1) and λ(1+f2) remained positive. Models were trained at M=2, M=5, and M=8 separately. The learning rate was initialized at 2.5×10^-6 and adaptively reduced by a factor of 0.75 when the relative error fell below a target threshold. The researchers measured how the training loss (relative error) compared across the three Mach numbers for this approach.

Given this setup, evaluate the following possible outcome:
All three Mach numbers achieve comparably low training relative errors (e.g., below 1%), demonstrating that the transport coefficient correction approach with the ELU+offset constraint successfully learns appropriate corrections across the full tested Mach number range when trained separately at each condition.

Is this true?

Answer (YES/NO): NO